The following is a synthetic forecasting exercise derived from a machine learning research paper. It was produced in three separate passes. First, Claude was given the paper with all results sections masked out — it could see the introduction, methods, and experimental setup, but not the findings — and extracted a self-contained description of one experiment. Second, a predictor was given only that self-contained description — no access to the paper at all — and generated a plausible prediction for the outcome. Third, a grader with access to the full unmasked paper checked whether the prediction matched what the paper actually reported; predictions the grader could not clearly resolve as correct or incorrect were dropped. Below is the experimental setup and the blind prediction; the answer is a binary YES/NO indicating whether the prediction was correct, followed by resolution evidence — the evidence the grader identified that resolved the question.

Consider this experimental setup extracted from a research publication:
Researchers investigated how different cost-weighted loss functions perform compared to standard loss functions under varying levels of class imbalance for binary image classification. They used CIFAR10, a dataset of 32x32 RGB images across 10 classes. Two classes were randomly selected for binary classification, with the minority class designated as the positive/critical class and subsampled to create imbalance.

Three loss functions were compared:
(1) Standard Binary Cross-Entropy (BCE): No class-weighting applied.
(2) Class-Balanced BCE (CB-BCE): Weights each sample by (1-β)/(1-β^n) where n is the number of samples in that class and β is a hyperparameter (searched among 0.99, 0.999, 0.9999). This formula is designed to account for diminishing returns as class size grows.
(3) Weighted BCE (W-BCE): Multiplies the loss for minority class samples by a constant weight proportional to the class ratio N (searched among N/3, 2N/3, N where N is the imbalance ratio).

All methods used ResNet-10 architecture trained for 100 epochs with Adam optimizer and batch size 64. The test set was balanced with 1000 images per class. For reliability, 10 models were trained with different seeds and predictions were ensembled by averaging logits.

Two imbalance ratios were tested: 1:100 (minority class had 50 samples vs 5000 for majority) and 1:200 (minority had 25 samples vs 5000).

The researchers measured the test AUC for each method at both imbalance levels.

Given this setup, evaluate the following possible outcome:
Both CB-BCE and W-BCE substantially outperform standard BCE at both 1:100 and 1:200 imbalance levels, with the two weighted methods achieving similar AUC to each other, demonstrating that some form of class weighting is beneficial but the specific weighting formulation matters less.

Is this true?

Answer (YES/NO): NO